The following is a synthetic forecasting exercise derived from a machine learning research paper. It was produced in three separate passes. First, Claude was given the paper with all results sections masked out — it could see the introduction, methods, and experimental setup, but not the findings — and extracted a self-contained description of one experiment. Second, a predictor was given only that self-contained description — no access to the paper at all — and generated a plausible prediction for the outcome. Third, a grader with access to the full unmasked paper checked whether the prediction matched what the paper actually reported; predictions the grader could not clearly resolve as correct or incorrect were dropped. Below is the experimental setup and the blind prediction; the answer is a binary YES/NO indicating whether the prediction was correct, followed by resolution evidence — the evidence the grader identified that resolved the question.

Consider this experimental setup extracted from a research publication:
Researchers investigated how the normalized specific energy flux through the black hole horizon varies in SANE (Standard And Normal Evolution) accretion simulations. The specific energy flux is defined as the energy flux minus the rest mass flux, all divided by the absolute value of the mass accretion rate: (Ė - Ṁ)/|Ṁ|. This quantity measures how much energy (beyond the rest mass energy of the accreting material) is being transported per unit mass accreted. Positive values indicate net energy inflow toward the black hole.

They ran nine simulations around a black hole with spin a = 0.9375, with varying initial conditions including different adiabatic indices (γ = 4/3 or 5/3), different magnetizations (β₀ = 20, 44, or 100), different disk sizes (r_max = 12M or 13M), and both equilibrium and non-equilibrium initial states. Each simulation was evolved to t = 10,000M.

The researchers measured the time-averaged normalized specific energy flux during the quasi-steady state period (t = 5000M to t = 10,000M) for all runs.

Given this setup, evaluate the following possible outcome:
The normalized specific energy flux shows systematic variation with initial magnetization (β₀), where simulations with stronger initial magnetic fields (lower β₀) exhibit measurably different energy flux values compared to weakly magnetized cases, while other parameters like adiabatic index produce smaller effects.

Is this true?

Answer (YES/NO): NO